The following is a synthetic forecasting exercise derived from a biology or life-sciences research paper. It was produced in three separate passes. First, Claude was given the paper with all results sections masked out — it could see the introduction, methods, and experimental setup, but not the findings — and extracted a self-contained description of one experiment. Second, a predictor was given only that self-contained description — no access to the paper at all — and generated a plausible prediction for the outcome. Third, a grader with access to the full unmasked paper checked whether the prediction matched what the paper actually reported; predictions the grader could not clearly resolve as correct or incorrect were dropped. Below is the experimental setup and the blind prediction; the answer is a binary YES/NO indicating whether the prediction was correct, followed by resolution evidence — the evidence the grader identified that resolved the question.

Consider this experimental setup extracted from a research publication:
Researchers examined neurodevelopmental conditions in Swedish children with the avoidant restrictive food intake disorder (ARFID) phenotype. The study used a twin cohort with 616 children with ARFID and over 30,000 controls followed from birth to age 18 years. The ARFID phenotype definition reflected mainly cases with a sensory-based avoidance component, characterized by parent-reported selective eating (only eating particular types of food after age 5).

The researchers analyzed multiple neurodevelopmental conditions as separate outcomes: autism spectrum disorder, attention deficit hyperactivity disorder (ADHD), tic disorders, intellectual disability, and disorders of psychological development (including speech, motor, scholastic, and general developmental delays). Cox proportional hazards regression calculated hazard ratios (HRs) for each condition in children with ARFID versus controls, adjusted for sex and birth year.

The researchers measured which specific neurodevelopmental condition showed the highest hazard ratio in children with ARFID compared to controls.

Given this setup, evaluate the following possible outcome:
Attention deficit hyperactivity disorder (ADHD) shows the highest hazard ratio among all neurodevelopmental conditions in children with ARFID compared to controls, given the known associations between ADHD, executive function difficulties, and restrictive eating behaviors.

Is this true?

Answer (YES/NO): NO